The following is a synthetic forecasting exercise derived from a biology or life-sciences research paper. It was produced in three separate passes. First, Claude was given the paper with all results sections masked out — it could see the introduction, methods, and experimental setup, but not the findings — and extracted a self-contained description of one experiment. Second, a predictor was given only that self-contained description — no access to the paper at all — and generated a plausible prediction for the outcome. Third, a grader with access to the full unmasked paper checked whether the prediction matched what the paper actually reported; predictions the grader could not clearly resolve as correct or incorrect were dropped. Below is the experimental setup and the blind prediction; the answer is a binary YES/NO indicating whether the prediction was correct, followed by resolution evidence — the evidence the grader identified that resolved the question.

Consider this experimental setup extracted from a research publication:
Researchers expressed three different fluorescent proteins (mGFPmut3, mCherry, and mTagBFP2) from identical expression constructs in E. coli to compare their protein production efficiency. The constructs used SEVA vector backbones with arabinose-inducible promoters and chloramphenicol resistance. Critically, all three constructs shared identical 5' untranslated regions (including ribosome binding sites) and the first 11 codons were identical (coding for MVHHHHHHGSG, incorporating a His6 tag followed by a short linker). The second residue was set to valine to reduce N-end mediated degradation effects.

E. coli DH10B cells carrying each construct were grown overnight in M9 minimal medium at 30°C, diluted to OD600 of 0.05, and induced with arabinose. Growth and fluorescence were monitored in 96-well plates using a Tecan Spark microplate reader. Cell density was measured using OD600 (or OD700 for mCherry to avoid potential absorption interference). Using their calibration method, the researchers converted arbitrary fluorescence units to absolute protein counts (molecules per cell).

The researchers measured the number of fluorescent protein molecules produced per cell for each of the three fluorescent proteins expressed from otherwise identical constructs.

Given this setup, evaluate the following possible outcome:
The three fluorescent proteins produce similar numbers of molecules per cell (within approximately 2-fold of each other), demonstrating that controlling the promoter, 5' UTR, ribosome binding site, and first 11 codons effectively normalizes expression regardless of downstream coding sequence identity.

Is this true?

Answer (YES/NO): NO